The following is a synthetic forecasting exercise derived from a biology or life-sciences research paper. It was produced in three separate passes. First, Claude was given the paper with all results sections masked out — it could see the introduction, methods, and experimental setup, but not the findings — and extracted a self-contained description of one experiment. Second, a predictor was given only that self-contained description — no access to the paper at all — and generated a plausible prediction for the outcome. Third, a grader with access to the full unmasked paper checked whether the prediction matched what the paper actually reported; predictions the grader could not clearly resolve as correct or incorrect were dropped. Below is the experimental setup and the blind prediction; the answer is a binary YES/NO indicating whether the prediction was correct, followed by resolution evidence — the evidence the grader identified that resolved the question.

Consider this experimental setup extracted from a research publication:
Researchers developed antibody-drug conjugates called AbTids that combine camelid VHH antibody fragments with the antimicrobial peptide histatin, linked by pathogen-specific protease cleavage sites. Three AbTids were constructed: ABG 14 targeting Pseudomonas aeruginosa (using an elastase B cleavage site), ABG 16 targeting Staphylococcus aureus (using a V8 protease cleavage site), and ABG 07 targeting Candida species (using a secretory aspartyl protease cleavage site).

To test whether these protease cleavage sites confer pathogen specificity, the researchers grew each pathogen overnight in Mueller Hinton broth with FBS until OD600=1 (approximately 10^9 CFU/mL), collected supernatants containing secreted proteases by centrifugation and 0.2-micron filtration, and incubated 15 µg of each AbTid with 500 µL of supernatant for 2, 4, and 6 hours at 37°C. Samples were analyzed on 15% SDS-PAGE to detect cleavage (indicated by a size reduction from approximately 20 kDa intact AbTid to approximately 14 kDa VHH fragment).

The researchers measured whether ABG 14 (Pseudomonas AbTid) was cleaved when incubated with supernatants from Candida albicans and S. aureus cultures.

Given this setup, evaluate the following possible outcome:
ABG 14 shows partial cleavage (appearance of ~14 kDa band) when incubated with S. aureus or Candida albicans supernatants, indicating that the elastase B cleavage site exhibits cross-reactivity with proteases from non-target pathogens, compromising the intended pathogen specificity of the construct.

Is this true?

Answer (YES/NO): NO